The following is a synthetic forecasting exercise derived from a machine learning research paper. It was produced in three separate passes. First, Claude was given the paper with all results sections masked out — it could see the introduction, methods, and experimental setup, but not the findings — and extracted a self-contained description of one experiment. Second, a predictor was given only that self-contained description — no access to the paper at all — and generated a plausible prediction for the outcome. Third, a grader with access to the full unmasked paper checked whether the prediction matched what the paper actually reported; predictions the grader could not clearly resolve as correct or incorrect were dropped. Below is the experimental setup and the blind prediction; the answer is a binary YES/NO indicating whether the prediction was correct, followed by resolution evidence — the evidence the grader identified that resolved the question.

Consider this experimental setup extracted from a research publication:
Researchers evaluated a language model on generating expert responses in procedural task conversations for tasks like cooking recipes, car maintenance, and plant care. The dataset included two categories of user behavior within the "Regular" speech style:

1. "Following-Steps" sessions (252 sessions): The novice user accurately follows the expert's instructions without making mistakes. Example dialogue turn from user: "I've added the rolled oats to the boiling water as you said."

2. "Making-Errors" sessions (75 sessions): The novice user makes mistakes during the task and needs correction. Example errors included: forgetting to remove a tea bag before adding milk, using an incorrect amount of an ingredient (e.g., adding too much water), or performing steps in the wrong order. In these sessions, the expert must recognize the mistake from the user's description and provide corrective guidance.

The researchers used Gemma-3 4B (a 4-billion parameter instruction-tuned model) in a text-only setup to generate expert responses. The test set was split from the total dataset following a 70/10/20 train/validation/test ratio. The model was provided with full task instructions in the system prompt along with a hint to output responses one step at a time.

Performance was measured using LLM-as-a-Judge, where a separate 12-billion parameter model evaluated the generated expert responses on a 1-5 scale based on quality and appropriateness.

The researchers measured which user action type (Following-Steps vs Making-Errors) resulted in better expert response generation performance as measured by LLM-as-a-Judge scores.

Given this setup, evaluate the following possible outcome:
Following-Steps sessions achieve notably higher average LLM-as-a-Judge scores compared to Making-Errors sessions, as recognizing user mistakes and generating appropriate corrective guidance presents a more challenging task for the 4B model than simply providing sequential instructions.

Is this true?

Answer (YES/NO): YES